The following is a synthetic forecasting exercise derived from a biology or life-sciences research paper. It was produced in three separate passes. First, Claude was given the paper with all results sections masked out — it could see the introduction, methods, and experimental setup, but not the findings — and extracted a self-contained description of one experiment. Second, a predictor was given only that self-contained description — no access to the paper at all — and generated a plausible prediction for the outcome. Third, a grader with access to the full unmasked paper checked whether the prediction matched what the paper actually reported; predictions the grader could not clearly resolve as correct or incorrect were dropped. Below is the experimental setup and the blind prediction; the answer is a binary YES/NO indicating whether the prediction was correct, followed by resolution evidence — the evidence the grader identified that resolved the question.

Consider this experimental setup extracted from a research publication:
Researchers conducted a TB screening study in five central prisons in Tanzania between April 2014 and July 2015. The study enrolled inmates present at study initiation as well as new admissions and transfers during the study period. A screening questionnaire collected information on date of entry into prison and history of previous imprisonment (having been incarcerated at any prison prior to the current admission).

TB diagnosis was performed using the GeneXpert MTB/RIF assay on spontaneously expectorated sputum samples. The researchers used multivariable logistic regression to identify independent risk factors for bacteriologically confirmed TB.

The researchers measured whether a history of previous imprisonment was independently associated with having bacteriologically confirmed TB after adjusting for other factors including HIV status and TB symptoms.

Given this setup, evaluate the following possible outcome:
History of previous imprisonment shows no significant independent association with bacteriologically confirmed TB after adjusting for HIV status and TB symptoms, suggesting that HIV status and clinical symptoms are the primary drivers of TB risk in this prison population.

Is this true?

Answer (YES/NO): NO